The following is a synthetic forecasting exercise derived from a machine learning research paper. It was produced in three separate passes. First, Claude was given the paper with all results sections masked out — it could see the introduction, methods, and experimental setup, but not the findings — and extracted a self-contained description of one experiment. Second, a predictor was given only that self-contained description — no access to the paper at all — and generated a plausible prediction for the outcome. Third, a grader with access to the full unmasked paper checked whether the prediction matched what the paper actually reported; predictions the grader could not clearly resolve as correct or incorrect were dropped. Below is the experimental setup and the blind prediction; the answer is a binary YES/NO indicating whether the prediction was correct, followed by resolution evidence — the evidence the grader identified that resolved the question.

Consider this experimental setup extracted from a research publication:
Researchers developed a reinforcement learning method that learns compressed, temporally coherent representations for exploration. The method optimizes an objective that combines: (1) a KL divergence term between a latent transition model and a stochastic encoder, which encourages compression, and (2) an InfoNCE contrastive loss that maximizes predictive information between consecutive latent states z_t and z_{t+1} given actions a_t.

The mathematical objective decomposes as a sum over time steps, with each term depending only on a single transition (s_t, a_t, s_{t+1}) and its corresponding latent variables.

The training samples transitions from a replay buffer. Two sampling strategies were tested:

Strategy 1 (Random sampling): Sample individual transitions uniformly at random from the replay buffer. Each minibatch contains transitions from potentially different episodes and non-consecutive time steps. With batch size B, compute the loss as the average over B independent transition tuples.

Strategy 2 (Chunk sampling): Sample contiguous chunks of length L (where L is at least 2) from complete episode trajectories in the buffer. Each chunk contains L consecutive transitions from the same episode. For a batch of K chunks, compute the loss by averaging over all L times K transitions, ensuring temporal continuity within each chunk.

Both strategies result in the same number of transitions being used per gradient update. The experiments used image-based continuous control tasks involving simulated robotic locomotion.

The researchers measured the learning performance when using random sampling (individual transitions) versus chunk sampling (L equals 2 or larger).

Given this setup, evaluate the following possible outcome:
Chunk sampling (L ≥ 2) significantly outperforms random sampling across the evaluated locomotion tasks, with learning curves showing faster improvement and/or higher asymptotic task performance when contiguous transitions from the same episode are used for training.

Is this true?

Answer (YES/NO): YES